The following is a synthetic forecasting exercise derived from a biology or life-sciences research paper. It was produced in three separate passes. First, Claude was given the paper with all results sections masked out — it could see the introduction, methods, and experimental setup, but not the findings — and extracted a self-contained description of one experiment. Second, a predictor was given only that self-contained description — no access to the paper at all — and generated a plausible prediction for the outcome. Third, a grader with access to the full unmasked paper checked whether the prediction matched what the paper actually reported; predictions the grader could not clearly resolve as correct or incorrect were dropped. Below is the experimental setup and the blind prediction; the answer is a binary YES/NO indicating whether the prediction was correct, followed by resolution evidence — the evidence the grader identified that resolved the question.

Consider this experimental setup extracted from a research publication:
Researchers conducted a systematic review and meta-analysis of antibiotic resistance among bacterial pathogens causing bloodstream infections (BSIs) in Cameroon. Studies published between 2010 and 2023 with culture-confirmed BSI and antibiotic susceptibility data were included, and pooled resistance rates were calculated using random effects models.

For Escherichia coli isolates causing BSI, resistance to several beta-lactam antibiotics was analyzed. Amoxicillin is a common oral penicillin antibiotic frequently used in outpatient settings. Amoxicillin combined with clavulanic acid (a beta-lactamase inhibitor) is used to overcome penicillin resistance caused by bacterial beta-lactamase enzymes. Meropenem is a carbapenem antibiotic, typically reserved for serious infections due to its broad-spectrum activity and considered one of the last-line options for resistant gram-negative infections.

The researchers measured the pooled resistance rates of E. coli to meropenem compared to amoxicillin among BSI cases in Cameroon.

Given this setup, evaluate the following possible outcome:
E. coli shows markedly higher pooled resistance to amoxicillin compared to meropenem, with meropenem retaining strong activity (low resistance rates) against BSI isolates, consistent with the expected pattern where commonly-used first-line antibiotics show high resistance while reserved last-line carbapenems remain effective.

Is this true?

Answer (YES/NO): NO